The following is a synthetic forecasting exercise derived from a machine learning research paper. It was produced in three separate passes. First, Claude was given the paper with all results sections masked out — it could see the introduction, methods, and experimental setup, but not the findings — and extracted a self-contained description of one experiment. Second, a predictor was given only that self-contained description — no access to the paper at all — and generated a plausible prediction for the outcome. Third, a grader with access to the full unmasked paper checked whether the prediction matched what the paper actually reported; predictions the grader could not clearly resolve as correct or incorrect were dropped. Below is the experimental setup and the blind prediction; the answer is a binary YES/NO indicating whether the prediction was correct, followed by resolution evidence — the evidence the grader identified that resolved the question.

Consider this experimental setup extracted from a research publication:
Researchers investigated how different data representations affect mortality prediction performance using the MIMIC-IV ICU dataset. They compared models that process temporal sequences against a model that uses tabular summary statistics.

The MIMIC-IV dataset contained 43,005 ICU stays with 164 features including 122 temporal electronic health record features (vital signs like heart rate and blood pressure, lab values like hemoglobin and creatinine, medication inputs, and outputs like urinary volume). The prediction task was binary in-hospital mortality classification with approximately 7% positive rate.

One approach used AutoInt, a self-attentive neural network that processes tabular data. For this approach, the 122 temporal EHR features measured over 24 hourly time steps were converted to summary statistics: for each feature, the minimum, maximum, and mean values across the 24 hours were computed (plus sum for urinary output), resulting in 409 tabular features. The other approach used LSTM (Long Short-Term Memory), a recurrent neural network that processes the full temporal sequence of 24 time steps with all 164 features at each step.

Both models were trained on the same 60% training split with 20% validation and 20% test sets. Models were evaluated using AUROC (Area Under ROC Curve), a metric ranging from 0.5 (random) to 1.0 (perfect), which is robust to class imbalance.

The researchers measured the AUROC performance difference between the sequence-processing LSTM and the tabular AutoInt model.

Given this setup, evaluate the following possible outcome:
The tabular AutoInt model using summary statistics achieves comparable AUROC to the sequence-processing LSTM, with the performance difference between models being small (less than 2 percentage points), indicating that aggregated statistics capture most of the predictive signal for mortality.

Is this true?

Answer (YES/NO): NO